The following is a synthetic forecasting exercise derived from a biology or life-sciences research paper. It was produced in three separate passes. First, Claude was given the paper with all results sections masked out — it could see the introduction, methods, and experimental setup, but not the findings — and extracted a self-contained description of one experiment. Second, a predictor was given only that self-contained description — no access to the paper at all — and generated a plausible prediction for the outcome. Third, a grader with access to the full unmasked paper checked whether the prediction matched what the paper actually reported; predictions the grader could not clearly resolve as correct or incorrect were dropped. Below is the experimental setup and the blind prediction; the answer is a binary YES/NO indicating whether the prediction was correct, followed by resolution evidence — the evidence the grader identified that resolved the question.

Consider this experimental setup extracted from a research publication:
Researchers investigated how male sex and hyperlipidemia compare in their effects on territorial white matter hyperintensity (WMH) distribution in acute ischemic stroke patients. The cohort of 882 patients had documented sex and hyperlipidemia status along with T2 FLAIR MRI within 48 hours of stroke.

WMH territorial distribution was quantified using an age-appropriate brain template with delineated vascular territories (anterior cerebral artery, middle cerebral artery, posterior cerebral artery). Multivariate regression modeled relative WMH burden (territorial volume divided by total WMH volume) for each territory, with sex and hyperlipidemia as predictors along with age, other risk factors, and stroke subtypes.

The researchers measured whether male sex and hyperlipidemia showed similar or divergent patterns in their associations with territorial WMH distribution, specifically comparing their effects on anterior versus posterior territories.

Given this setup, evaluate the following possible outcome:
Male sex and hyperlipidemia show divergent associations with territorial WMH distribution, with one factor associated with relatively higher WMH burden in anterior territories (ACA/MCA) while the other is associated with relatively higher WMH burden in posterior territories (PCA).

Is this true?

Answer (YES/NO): NO